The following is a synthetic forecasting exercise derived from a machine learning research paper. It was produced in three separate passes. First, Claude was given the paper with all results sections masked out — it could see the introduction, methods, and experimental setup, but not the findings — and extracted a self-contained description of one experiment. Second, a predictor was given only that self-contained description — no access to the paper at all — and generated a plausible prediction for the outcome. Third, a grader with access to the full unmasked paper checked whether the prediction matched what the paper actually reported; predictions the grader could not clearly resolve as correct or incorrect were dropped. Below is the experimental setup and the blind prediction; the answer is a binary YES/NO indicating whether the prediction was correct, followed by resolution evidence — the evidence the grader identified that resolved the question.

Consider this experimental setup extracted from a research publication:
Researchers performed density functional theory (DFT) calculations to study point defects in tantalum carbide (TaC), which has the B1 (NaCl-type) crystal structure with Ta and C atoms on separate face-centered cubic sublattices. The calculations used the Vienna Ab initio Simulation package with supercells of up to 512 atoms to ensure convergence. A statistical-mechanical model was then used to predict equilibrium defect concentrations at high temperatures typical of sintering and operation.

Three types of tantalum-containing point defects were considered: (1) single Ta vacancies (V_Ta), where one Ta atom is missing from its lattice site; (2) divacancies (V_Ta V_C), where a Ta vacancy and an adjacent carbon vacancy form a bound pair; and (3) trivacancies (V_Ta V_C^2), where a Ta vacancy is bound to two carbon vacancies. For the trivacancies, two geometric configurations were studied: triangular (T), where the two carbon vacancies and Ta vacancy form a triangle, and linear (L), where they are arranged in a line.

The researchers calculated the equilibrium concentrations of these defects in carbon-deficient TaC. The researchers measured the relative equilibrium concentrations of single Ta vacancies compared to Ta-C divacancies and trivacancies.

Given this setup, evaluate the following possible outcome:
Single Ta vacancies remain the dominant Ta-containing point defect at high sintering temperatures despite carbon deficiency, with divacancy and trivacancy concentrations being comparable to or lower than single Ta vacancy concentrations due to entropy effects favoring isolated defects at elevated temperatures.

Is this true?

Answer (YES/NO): YES